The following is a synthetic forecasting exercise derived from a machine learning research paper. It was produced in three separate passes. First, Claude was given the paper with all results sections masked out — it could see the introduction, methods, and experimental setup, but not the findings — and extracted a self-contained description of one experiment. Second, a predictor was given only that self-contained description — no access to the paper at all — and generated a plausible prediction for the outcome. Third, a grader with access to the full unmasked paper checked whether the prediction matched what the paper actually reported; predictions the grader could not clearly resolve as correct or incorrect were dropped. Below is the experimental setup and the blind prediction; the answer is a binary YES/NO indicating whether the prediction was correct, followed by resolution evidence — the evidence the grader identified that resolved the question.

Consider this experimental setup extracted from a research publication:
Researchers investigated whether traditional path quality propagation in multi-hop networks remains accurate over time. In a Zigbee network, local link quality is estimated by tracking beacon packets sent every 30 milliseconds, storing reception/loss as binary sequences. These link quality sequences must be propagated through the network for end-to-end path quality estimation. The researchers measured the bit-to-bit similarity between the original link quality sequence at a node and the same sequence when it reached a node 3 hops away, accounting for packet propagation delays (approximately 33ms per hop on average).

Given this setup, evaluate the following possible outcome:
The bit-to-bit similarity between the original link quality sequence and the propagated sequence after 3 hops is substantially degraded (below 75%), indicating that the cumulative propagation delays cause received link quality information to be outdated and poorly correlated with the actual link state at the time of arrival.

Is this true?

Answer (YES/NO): YES